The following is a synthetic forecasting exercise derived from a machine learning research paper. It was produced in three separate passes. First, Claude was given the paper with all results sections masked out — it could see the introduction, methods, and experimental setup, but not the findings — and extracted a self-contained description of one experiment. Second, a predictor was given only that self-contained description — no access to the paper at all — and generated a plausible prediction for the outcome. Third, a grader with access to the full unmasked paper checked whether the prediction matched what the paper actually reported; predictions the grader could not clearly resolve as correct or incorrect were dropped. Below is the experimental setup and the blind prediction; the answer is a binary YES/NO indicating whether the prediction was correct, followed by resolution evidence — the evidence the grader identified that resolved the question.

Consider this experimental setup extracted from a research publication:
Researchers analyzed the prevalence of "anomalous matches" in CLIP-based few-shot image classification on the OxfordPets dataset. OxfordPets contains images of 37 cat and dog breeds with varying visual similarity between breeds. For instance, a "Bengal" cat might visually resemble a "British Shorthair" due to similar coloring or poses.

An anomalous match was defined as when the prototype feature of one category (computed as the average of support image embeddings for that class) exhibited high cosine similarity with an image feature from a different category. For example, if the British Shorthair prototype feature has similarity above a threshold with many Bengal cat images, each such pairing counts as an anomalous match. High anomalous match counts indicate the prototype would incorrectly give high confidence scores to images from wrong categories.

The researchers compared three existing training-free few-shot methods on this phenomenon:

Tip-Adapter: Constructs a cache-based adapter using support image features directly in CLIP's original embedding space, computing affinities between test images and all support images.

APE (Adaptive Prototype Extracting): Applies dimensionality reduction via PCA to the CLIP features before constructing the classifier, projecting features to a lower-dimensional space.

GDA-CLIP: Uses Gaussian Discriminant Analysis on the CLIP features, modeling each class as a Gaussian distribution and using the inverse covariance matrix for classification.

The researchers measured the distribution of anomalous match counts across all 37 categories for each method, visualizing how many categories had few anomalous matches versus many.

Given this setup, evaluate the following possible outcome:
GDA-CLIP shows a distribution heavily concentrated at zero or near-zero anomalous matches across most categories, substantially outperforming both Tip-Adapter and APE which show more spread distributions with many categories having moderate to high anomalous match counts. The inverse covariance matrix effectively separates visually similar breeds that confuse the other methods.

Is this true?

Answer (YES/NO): NO